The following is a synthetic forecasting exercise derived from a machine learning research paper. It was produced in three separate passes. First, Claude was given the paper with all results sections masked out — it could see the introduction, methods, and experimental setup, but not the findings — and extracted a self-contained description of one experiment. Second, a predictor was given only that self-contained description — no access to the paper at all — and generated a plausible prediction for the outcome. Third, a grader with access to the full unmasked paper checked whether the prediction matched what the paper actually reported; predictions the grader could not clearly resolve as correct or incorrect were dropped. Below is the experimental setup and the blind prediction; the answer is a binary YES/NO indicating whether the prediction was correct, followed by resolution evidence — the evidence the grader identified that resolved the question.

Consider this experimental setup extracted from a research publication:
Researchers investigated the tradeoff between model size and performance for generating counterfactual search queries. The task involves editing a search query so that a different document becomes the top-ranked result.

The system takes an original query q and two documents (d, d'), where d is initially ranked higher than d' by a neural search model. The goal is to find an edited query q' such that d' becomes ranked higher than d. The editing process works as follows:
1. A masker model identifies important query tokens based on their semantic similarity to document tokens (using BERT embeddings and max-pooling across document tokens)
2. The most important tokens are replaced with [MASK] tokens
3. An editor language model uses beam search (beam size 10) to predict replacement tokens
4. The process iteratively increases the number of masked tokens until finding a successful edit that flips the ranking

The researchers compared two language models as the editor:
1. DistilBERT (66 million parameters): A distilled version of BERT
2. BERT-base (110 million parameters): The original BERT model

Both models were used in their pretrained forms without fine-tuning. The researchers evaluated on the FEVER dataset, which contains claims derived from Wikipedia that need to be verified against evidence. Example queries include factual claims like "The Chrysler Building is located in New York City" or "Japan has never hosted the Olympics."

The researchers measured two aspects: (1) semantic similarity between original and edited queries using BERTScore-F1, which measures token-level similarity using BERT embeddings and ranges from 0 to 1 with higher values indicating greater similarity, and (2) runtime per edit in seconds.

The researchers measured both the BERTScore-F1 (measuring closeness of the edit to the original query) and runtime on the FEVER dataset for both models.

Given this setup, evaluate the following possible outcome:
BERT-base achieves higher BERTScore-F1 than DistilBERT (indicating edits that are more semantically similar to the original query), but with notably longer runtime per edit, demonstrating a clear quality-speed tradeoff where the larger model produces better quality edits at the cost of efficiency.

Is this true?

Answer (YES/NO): NO